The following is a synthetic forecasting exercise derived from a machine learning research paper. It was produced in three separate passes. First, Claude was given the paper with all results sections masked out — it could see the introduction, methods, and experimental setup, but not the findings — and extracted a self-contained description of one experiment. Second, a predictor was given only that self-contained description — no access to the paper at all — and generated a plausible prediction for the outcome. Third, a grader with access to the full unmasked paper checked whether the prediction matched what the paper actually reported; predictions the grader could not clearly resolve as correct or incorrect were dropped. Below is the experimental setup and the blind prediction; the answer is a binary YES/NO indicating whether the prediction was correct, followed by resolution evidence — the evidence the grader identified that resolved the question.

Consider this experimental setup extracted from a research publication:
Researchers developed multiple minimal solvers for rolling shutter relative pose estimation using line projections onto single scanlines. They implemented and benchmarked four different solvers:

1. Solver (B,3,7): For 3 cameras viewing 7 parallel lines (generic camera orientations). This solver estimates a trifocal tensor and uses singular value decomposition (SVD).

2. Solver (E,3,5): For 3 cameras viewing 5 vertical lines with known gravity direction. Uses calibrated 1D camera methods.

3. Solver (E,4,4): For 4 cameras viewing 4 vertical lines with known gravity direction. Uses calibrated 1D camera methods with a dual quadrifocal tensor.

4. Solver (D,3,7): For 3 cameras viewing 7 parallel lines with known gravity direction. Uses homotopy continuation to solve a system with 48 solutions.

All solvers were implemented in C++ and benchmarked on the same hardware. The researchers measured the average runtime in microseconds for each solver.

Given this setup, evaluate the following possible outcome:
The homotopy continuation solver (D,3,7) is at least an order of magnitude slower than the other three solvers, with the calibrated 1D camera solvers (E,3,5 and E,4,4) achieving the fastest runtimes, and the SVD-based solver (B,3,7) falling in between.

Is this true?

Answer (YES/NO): NO